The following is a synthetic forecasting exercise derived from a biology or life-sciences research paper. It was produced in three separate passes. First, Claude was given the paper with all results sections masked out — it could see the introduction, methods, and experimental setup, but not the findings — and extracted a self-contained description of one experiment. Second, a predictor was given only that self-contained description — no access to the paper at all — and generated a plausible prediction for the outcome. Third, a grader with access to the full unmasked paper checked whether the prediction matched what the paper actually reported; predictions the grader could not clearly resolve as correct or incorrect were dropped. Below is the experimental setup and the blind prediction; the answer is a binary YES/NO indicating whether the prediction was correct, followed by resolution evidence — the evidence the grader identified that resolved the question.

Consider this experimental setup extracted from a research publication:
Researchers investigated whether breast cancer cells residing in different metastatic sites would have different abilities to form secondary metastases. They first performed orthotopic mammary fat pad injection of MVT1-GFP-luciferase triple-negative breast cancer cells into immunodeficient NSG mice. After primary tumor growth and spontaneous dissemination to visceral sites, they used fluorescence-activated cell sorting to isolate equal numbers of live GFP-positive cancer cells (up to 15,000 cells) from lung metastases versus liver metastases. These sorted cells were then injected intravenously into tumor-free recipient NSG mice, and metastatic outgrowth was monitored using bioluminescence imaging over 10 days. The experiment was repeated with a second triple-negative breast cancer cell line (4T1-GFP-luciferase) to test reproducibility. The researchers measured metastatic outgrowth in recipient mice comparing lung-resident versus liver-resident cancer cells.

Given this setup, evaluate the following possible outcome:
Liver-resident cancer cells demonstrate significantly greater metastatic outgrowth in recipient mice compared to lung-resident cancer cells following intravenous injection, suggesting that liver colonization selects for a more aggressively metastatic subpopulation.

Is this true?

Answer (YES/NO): YES